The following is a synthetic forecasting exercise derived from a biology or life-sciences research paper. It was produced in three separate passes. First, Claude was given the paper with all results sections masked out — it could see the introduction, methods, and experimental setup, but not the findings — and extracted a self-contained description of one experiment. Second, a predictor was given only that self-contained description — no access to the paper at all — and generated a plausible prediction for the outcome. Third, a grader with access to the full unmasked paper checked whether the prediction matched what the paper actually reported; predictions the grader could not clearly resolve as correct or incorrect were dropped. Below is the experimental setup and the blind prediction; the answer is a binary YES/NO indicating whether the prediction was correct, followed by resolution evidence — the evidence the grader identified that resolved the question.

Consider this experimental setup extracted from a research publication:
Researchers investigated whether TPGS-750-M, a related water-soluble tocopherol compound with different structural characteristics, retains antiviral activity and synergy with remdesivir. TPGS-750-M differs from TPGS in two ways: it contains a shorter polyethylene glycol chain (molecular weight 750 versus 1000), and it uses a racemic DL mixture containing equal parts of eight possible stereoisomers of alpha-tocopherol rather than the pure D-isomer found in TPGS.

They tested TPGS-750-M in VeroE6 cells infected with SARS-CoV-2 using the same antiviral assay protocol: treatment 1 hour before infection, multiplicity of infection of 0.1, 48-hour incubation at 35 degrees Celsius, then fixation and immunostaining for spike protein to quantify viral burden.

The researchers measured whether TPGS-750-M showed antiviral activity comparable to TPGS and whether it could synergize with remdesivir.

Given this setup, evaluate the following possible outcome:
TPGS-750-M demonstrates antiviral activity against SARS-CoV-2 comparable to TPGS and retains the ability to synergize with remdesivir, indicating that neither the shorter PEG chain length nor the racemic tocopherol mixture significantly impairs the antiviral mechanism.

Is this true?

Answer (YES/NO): YES